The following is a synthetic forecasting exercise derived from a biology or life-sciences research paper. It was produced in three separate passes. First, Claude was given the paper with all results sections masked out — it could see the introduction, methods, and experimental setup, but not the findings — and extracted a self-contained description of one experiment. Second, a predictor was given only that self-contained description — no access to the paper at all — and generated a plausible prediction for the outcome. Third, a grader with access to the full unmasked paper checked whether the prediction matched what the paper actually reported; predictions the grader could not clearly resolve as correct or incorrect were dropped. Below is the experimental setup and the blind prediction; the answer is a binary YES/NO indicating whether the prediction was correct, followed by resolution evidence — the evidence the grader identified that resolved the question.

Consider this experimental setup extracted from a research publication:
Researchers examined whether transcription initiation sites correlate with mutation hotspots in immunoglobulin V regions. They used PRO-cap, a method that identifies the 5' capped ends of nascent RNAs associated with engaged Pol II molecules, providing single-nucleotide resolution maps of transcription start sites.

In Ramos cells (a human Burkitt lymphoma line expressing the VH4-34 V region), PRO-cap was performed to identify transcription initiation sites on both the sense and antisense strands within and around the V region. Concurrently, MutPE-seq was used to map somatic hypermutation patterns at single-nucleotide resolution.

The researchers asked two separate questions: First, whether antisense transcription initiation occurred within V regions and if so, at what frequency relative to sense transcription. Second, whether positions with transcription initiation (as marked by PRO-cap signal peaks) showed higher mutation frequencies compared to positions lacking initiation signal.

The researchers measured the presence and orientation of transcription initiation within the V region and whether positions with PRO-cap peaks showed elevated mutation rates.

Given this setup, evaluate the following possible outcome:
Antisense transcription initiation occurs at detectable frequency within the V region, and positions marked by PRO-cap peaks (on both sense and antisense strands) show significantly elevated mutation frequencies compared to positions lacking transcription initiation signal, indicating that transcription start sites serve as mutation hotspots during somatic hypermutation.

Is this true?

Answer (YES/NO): NO